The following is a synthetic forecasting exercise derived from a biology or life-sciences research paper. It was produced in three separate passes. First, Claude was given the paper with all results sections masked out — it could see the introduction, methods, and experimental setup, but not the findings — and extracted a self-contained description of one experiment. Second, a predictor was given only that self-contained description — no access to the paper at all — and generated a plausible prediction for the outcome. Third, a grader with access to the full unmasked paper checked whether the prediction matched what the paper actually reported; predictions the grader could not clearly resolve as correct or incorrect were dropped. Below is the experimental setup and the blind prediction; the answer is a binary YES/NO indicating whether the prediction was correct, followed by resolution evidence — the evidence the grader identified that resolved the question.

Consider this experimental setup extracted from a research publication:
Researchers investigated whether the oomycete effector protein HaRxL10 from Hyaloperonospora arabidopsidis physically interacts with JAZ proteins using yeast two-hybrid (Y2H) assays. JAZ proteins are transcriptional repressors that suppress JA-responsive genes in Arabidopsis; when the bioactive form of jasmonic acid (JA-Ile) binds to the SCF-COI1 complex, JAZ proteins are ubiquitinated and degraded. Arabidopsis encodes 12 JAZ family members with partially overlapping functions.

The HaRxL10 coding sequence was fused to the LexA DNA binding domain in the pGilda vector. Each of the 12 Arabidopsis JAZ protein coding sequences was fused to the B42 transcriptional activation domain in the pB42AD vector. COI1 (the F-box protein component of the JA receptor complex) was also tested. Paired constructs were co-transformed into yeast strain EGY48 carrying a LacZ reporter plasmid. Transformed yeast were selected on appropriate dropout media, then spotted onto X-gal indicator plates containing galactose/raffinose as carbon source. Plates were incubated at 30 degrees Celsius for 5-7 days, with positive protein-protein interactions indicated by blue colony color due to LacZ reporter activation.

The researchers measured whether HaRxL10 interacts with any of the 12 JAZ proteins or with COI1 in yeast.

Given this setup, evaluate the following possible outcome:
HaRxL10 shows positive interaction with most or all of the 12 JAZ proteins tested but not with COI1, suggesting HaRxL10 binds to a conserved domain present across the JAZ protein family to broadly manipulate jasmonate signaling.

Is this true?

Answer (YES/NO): NO